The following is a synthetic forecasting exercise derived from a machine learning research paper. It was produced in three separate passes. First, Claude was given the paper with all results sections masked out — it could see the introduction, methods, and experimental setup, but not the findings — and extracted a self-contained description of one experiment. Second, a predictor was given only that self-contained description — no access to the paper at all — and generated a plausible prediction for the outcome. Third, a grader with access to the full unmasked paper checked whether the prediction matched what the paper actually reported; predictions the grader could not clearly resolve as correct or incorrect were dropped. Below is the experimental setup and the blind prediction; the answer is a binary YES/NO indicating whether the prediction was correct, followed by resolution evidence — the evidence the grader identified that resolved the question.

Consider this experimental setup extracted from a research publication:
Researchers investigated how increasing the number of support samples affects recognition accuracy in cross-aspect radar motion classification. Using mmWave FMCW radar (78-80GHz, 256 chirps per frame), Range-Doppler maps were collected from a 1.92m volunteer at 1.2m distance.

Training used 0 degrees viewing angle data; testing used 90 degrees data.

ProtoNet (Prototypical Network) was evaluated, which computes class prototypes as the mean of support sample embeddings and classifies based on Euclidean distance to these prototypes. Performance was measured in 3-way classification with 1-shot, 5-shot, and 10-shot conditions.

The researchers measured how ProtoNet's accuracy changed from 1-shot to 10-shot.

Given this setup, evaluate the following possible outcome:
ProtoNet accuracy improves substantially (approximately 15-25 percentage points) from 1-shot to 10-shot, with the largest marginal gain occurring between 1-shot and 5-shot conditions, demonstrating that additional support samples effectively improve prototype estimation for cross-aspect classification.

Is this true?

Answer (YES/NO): NO